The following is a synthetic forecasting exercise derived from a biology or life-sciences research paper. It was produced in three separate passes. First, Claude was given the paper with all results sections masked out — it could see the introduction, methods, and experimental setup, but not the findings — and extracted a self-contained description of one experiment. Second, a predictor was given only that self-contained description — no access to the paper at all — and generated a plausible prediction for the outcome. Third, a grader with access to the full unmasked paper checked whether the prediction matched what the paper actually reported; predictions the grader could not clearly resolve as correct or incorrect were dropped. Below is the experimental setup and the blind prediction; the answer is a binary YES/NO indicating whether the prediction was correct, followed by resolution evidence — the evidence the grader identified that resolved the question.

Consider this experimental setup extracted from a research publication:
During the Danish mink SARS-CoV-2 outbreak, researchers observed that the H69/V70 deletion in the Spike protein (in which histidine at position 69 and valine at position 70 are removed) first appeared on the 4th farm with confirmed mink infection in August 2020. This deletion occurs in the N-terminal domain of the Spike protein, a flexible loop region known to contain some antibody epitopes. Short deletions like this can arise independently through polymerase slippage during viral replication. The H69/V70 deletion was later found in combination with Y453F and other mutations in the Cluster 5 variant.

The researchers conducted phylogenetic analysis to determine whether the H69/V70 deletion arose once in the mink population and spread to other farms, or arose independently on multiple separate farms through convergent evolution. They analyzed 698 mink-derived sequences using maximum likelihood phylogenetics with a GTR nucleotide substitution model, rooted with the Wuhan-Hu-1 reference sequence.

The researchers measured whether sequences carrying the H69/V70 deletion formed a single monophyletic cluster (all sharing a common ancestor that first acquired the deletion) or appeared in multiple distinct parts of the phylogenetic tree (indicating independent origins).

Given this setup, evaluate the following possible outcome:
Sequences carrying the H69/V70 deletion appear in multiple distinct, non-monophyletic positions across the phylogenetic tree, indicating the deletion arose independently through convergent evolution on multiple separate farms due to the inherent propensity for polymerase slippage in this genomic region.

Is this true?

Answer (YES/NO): NO